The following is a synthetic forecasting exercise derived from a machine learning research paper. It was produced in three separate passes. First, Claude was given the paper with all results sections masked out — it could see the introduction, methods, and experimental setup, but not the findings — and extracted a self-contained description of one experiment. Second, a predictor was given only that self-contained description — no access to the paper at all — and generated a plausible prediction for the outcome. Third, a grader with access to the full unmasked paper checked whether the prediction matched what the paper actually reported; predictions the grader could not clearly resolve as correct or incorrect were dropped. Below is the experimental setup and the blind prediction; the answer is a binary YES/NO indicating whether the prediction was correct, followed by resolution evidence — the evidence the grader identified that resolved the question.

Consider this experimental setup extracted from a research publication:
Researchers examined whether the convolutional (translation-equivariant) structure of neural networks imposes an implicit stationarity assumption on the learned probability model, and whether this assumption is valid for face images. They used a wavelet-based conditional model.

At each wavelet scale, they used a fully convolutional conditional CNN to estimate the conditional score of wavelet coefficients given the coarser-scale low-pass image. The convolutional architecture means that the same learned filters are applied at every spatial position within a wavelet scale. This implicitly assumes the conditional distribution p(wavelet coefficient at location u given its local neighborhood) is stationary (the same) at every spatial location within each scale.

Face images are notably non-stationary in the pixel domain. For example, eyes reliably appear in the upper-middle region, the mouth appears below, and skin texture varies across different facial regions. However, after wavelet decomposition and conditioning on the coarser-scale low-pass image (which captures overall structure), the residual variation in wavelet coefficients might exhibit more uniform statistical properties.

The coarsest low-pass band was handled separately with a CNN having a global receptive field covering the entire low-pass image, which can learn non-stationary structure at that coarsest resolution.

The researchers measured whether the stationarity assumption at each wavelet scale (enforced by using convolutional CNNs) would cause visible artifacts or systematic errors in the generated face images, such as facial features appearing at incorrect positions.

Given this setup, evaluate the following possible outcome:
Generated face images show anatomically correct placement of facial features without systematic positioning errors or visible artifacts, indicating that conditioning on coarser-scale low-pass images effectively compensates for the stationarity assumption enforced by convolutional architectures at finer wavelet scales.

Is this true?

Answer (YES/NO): YES